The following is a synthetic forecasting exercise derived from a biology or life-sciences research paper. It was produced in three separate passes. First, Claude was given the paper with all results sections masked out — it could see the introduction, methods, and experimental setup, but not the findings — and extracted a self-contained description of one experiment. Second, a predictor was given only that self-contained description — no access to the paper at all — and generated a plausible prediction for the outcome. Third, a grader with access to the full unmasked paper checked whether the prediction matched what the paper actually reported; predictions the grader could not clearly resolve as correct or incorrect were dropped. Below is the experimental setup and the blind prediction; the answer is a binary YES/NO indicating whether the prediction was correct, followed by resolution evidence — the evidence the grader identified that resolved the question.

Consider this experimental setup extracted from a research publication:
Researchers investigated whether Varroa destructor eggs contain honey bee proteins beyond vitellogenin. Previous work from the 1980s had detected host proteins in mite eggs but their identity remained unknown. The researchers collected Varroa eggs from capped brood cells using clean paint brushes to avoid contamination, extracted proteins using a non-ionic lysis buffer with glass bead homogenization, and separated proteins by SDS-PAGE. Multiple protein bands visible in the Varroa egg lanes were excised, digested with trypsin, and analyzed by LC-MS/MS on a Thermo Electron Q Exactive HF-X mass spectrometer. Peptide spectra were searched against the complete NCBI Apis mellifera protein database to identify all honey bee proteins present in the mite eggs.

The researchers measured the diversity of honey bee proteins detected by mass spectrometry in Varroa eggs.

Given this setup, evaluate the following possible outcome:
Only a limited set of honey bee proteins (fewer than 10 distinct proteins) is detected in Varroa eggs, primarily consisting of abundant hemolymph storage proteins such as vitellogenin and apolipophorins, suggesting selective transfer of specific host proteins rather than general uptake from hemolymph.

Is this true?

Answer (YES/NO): YES